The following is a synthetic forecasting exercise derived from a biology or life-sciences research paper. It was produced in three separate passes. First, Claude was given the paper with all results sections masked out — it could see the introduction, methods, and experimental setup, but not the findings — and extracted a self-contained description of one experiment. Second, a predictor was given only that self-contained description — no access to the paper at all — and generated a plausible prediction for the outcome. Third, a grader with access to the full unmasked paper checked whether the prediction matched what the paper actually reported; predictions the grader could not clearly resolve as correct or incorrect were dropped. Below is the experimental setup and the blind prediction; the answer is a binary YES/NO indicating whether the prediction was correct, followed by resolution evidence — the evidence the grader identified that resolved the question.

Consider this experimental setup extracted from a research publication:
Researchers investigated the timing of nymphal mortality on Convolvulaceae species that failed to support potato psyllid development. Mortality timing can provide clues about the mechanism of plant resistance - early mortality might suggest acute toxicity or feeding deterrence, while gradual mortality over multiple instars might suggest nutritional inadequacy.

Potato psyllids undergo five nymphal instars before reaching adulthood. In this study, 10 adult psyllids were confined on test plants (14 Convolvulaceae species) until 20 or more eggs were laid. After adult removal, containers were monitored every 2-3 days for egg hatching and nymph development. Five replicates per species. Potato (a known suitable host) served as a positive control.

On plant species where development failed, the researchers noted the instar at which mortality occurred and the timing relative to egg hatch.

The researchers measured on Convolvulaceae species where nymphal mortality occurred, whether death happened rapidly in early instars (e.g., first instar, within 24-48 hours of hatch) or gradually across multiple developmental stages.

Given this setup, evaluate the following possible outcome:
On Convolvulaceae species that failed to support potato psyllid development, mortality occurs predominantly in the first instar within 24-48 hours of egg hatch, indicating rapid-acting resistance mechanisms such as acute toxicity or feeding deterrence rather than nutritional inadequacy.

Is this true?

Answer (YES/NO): YES